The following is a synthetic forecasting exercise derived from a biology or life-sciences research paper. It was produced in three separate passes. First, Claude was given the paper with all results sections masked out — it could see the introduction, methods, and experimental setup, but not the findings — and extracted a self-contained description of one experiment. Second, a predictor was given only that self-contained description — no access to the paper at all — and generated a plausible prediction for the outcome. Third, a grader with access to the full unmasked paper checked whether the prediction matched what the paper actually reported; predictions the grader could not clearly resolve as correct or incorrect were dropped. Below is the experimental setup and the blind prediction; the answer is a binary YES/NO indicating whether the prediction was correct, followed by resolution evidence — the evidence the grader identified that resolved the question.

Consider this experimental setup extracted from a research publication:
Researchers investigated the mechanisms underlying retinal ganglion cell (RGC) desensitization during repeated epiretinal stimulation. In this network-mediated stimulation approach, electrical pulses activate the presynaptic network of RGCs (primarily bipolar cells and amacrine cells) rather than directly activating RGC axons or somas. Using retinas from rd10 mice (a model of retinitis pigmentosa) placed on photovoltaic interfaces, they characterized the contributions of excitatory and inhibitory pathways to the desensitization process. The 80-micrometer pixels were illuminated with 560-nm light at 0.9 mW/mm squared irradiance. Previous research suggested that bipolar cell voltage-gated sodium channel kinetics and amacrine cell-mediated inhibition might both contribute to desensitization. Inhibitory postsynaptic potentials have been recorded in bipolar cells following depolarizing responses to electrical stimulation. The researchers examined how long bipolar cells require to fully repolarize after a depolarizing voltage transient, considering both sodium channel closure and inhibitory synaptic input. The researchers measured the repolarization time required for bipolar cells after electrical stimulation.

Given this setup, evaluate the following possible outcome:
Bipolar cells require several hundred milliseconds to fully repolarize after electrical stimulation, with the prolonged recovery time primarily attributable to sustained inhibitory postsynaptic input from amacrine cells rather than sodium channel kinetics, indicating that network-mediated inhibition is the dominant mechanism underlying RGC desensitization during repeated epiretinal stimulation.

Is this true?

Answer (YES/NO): NO